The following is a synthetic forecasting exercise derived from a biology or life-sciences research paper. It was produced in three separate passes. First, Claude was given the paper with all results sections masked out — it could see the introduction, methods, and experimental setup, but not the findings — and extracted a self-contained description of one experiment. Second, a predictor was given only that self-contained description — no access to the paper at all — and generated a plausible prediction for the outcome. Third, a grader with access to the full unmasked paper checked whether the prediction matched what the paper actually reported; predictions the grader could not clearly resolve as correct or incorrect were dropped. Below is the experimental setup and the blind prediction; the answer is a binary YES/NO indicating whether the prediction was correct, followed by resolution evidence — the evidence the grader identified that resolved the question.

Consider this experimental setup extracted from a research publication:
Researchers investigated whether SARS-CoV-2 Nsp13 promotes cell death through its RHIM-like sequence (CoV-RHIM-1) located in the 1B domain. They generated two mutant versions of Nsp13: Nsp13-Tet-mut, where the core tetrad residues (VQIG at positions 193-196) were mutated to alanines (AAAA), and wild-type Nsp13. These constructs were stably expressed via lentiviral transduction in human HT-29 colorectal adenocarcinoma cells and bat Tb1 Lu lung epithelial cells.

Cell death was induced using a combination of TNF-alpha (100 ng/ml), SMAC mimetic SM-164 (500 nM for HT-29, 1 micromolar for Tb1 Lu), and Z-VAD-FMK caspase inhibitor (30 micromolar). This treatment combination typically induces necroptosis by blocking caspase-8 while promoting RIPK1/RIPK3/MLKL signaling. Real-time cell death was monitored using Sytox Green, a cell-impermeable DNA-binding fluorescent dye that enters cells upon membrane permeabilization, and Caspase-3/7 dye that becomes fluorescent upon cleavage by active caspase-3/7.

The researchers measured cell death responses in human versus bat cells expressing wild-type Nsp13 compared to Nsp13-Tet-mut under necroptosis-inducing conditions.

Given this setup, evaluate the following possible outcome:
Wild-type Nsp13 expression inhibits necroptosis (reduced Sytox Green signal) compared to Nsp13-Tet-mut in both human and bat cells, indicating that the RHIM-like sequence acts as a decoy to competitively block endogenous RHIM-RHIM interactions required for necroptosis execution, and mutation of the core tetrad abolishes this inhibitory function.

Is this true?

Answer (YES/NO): NO